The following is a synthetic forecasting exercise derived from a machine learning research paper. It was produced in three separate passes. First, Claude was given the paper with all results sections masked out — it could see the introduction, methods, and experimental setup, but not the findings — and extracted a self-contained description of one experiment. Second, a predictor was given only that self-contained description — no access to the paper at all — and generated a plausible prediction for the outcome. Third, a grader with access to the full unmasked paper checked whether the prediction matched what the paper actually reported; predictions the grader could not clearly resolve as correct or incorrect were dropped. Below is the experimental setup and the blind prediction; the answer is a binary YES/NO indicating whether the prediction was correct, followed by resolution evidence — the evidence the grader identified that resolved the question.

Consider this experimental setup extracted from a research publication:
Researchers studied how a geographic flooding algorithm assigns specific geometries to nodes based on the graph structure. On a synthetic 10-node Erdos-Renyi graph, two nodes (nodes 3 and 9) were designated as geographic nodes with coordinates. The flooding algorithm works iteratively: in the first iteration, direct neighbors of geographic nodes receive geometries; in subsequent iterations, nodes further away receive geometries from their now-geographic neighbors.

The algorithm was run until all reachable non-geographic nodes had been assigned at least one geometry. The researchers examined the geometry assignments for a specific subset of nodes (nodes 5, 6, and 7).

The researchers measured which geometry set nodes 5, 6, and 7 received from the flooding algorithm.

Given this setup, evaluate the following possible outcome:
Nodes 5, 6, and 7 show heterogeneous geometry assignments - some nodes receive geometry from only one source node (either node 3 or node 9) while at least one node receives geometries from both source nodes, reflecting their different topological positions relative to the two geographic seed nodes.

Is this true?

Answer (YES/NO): NO